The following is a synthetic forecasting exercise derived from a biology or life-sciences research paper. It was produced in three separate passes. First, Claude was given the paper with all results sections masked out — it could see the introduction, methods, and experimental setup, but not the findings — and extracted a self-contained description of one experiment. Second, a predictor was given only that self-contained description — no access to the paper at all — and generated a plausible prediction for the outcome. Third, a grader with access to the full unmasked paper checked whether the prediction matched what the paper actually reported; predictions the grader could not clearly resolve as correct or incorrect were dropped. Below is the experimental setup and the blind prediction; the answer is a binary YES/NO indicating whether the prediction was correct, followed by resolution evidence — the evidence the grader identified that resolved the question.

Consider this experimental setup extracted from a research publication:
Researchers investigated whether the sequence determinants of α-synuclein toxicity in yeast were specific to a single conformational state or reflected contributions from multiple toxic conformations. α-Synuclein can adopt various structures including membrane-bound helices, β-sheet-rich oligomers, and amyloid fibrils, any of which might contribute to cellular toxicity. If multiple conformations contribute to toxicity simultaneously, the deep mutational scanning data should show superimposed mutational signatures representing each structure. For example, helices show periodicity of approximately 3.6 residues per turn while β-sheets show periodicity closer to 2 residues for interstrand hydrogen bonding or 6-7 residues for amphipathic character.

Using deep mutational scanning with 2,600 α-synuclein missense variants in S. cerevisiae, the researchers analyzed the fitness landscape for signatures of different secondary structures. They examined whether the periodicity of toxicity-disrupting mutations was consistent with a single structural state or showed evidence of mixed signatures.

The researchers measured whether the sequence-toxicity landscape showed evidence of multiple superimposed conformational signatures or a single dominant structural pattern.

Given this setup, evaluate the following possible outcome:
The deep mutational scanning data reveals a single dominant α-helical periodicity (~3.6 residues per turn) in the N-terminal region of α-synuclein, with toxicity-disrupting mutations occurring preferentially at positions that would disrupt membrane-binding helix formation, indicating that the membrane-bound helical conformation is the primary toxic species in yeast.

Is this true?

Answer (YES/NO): YES